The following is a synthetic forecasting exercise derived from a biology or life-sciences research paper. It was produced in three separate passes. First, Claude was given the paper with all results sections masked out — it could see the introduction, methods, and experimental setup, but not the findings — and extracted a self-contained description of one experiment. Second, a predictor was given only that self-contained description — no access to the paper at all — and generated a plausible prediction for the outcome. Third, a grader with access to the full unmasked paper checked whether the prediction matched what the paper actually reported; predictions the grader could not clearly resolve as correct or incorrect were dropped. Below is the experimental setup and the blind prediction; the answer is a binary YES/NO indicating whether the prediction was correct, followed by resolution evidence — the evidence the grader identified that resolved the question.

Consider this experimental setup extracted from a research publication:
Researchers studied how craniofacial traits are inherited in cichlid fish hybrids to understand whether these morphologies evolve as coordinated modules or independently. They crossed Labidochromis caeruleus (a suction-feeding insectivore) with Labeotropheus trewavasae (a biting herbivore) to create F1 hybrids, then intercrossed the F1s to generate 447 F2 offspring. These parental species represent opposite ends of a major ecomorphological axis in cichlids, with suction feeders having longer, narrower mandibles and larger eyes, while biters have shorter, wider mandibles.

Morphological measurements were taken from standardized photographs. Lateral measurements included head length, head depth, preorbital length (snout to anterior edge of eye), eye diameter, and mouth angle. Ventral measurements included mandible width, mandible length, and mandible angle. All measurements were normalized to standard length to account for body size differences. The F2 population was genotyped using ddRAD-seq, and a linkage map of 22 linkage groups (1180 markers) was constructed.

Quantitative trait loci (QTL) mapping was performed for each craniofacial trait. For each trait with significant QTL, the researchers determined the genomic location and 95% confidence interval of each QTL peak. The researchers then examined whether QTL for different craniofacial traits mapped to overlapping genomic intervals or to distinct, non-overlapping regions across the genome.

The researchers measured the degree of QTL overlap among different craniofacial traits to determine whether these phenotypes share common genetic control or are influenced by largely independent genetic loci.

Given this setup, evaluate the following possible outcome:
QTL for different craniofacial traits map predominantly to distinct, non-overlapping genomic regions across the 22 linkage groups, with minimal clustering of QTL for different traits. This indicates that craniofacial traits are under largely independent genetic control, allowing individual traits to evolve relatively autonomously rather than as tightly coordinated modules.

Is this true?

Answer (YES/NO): YES